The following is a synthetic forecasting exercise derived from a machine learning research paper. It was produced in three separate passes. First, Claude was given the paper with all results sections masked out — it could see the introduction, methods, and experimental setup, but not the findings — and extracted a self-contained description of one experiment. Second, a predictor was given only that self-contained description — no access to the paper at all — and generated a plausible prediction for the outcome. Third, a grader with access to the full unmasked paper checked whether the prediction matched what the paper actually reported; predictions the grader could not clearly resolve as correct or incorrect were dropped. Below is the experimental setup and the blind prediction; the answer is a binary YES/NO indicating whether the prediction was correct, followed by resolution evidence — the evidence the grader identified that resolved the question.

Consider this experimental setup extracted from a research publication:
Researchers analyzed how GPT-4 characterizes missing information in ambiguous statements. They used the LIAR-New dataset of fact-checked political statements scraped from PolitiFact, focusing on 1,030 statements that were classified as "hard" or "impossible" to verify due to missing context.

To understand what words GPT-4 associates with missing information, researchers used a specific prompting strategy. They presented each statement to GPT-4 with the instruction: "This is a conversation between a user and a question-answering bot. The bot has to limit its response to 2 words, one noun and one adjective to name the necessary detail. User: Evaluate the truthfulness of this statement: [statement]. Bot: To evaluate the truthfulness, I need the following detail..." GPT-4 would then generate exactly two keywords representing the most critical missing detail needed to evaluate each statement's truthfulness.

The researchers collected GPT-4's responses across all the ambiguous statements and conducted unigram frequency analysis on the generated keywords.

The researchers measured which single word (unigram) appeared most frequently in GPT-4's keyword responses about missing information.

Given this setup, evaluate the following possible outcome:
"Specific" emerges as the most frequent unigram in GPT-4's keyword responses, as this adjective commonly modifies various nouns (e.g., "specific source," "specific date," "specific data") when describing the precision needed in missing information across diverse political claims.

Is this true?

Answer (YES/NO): NO